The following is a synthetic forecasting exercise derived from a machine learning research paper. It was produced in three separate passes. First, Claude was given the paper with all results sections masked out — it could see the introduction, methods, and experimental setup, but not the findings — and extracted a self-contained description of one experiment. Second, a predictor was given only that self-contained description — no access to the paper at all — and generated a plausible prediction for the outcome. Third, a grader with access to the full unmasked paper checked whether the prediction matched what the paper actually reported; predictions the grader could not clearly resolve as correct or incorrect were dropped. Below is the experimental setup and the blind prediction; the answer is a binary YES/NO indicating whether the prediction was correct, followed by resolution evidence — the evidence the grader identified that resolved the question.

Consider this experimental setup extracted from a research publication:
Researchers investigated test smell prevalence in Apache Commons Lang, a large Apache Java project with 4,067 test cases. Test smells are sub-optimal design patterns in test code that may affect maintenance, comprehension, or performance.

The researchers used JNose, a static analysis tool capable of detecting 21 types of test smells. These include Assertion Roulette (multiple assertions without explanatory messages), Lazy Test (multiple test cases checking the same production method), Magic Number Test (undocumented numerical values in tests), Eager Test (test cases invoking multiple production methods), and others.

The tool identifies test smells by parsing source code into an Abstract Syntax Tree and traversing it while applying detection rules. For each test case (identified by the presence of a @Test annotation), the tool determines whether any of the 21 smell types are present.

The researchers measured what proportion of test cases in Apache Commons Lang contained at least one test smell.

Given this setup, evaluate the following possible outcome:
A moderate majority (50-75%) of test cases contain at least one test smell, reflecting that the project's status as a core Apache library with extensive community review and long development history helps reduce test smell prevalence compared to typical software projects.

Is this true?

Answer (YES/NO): YES